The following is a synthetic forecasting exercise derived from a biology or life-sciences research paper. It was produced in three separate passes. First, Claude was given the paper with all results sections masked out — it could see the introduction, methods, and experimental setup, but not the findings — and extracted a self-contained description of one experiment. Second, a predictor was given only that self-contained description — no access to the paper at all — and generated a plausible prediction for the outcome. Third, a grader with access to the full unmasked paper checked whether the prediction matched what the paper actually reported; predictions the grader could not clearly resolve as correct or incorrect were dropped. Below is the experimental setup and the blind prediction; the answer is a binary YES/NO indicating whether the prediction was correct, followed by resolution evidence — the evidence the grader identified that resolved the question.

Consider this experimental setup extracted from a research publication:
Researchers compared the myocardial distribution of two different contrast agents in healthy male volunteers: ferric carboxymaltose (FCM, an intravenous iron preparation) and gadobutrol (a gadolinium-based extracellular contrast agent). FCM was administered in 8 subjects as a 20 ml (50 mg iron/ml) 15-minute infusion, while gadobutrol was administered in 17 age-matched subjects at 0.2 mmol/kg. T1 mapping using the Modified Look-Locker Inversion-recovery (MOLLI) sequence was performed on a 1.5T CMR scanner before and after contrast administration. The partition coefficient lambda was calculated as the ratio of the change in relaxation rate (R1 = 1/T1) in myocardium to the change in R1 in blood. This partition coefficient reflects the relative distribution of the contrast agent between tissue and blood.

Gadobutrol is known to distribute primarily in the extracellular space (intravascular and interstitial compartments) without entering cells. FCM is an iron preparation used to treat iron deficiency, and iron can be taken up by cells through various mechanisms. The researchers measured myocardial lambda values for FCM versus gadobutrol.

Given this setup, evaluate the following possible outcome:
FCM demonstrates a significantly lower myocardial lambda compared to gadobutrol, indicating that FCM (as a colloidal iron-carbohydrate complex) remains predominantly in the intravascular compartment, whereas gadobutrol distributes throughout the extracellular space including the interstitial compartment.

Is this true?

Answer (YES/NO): NO